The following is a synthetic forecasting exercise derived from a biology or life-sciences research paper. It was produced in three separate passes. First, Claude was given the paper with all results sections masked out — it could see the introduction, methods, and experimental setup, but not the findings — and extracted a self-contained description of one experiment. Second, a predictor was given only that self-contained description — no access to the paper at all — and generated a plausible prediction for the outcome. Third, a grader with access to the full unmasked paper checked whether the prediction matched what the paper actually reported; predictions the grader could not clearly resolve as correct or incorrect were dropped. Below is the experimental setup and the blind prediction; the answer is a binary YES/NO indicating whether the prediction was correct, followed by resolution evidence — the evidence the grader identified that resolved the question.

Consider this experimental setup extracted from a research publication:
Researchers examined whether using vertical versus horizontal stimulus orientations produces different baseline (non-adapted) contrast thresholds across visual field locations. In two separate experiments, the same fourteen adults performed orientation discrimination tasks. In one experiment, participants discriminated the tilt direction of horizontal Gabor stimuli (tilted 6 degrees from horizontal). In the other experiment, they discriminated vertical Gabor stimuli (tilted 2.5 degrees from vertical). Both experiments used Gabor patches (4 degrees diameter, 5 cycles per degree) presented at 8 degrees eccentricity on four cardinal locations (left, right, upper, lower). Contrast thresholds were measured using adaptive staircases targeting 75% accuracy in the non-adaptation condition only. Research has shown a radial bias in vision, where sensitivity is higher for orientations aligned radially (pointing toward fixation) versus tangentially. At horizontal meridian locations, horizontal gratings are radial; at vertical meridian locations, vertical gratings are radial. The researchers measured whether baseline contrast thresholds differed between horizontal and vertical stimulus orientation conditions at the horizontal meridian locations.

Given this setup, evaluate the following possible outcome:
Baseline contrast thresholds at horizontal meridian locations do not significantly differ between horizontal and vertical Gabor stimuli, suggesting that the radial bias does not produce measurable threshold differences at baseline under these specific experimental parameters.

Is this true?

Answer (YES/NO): NO